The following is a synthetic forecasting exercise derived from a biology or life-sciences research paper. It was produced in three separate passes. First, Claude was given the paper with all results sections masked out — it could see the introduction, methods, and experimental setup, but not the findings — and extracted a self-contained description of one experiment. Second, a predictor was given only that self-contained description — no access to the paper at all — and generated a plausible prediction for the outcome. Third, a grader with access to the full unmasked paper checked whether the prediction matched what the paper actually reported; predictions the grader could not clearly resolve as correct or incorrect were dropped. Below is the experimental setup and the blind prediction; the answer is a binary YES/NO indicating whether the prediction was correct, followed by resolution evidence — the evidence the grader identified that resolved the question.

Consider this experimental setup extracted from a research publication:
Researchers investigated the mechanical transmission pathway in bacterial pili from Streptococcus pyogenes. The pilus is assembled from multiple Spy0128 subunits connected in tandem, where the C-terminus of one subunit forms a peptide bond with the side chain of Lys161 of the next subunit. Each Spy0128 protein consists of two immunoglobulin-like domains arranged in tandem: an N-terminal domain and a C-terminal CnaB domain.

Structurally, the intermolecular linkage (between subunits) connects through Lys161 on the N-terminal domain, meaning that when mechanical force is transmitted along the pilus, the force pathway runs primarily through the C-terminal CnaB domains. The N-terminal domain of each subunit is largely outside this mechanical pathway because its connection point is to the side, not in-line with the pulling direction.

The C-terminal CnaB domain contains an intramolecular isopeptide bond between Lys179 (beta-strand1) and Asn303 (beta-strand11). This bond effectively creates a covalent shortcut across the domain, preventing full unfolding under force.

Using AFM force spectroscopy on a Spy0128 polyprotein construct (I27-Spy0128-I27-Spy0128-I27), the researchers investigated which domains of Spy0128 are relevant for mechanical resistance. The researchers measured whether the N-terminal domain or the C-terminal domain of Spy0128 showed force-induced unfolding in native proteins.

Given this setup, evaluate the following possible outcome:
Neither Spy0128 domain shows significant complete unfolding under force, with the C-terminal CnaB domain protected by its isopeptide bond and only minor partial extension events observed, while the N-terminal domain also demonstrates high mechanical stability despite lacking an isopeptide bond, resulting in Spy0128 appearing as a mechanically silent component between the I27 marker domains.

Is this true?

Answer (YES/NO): NO